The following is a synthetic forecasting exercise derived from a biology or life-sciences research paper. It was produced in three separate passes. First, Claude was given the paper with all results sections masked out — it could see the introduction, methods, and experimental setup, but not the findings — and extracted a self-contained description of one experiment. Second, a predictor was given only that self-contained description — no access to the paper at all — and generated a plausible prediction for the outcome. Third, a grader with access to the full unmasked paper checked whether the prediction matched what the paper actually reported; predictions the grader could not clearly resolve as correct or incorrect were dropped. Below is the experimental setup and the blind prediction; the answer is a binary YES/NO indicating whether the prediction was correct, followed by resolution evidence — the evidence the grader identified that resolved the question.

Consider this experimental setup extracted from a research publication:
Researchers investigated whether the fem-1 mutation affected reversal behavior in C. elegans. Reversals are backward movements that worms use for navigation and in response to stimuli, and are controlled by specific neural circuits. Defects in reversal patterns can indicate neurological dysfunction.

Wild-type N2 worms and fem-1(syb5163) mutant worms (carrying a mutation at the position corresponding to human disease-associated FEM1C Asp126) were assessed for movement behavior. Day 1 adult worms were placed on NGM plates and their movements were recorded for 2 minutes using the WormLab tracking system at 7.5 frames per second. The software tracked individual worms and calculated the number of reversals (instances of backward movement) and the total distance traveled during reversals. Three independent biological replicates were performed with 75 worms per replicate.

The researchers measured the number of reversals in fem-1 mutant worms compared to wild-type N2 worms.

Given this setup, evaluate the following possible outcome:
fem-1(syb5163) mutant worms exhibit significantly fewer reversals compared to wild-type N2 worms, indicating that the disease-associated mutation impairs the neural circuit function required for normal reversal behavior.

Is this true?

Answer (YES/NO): NO